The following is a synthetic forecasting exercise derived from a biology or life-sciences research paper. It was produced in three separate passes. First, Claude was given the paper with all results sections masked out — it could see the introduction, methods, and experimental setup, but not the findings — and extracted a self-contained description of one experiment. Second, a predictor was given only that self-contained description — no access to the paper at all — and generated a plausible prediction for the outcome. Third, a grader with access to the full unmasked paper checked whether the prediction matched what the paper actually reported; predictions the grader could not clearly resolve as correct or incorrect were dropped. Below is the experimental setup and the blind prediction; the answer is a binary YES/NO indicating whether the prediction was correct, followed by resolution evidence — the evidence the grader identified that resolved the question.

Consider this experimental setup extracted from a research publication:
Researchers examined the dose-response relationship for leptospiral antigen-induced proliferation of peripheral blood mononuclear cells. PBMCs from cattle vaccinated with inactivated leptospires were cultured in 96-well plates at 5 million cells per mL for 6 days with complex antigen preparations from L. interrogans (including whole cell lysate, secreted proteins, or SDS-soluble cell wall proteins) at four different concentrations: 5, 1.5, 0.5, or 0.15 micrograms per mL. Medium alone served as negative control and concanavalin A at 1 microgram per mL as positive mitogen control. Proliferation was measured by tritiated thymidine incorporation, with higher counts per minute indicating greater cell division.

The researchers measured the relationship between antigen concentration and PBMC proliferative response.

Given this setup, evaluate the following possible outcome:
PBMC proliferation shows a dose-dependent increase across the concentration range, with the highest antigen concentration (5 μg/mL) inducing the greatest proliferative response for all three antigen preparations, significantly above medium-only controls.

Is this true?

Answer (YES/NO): NO